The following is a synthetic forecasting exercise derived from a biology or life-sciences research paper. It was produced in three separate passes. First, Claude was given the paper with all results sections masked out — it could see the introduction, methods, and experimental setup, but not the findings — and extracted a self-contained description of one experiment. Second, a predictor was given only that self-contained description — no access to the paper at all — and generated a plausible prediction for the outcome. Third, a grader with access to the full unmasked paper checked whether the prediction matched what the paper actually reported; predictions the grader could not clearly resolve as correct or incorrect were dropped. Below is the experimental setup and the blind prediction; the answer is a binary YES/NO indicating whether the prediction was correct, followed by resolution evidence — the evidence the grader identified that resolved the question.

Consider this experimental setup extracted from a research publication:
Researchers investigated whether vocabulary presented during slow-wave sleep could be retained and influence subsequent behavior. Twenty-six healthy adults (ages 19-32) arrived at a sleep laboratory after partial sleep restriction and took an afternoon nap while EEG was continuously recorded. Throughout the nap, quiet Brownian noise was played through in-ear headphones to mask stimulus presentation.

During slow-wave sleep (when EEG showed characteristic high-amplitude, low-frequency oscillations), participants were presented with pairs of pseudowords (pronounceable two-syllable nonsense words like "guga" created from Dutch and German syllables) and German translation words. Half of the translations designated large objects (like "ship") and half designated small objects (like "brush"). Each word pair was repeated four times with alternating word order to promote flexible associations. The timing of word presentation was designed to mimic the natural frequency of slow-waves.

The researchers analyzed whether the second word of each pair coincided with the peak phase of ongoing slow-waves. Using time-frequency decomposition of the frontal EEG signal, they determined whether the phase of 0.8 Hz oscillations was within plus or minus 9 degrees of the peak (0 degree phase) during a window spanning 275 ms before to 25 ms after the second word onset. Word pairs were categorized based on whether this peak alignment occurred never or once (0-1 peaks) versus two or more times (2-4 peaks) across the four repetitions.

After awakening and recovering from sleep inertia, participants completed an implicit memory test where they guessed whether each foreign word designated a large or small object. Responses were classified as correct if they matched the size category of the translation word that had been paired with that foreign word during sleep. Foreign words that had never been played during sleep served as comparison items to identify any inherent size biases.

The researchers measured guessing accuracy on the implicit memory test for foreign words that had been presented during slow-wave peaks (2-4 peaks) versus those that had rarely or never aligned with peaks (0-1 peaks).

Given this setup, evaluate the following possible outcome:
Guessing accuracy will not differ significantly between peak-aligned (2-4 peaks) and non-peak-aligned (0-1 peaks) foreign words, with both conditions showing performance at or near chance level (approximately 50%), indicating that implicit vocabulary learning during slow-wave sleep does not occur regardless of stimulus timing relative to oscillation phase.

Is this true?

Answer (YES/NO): NO